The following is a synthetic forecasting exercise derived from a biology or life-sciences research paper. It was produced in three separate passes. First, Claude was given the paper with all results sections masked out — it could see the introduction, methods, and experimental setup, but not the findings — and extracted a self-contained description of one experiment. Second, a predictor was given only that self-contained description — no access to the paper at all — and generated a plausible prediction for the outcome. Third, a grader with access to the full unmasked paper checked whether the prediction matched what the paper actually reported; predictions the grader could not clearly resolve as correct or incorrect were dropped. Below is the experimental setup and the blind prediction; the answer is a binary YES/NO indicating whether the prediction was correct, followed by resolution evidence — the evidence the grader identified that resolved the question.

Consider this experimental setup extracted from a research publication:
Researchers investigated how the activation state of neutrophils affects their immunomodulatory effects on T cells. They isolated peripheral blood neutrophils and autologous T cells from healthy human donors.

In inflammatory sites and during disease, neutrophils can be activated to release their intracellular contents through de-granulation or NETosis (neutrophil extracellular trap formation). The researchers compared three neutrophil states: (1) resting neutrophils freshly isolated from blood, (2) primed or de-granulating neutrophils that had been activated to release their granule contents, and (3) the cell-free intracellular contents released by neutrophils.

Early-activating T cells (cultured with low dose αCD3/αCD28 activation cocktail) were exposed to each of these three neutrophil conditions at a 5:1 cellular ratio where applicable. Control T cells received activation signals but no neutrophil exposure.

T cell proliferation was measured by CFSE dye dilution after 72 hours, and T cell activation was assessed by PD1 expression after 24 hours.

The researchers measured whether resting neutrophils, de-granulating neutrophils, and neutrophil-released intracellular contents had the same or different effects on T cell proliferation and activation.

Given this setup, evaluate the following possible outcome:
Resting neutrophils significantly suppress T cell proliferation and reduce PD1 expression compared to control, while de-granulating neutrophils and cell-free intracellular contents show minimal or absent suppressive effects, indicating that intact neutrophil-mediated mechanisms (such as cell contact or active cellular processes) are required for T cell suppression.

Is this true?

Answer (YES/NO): YES